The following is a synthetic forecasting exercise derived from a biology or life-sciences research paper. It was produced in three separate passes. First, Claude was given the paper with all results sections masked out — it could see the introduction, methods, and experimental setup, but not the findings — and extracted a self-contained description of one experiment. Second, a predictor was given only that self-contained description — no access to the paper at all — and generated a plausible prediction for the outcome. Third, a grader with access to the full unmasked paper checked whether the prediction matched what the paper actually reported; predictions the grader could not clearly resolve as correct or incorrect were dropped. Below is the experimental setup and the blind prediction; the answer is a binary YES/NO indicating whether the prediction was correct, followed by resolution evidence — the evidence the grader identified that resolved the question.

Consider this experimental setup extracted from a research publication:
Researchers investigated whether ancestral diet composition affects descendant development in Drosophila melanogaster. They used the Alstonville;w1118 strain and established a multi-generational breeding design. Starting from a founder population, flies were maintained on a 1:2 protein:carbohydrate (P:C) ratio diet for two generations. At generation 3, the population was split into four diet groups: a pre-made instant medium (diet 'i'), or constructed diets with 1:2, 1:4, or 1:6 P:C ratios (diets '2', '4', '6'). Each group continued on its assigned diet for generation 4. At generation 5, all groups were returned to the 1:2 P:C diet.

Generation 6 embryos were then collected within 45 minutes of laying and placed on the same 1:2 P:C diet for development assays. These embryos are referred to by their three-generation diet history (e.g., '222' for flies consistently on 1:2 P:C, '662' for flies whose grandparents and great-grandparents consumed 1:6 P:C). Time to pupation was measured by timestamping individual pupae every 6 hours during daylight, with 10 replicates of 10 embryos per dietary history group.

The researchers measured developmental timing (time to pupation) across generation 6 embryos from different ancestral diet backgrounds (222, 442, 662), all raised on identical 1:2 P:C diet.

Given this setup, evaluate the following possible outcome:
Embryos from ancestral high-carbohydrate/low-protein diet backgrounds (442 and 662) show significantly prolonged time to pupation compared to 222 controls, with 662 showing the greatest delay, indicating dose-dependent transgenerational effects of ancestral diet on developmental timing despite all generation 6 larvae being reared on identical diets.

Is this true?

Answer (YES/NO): YES